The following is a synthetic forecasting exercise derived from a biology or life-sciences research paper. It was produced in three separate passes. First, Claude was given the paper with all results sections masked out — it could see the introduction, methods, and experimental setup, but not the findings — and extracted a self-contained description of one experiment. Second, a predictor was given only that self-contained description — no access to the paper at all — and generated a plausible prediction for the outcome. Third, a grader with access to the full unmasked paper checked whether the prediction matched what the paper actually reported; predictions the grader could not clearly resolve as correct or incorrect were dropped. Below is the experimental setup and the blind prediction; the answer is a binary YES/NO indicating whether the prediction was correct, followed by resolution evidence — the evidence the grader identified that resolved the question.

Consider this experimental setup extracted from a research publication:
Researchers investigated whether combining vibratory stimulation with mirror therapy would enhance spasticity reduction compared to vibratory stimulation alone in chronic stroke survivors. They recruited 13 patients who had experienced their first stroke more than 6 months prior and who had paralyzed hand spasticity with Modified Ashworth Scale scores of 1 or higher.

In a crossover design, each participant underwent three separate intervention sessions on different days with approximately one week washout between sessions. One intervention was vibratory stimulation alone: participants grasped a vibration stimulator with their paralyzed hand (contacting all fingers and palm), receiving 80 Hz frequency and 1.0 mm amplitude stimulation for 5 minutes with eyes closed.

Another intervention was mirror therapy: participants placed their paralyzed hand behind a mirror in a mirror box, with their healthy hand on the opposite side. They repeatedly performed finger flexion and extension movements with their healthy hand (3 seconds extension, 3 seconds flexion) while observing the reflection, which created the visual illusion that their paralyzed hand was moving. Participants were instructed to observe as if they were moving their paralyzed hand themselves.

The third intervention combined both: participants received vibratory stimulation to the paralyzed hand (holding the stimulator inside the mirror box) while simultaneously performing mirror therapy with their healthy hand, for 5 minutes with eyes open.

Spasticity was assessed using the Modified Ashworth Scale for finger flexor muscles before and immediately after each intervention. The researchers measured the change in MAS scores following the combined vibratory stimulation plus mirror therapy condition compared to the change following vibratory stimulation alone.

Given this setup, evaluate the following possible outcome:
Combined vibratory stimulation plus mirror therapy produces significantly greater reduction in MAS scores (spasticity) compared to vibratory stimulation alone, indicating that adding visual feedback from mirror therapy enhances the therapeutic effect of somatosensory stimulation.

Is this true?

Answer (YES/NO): NO